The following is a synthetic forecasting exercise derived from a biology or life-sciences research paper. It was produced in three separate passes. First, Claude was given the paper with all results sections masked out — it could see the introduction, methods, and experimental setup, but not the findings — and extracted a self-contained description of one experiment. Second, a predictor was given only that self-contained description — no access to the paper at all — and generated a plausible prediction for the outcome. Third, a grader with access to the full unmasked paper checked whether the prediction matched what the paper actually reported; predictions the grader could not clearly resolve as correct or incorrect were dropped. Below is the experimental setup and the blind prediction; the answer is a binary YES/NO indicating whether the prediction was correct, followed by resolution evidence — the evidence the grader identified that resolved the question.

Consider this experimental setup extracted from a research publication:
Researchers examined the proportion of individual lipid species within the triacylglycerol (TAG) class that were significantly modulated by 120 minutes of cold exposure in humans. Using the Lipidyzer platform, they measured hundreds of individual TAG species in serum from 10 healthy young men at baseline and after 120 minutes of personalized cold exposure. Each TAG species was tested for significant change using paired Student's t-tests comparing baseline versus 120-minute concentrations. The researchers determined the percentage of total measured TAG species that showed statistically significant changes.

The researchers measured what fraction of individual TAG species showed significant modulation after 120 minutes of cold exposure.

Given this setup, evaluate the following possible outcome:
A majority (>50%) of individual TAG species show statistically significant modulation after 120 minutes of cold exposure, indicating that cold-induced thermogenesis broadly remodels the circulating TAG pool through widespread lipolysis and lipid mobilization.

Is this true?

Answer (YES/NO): NO